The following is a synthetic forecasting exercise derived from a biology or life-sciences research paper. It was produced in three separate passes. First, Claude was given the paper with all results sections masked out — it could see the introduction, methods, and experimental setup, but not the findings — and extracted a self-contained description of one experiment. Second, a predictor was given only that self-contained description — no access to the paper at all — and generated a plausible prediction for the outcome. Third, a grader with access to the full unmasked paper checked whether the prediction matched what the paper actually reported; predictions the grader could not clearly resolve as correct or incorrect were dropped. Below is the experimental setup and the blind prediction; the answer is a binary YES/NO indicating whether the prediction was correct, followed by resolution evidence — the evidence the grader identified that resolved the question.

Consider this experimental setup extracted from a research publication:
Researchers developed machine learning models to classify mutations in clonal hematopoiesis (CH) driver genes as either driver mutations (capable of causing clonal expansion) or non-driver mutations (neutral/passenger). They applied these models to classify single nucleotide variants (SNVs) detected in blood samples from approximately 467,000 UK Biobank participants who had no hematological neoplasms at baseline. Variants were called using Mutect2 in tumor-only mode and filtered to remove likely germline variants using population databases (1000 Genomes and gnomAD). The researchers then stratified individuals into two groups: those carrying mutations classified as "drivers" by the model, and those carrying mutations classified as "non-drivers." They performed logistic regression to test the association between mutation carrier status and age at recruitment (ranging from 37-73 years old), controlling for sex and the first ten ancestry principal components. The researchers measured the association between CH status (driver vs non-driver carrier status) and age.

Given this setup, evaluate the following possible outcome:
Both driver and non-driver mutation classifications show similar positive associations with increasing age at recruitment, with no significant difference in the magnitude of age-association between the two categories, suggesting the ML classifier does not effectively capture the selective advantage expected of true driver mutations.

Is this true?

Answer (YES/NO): NO